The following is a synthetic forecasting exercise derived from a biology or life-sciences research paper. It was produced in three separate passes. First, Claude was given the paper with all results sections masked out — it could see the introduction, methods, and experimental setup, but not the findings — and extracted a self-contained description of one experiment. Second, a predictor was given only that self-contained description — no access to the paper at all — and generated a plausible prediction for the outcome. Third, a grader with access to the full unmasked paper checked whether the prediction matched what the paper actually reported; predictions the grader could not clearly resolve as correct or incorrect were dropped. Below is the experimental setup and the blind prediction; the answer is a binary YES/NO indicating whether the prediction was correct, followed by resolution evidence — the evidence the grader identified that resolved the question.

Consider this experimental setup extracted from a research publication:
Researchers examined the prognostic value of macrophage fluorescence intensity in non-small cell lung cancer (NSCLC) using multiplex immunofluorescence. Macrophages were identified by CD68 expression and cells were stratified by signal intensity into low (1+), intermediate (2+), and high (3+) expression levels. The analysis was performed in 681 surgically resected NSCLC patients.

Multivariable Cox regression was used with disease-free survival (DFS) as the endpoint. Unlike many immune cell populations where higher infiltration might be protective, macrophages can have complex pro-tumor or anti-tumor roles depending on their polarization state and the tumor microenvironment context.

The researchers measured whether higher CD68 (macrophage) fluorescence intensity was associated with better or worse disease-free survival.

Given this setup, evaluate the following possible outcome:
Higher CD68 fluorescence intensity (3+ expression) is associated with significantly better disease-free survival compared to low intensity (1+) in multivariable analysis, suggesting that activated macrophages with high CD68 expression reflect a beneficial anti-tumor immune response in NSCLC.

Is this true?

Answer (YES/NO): NO